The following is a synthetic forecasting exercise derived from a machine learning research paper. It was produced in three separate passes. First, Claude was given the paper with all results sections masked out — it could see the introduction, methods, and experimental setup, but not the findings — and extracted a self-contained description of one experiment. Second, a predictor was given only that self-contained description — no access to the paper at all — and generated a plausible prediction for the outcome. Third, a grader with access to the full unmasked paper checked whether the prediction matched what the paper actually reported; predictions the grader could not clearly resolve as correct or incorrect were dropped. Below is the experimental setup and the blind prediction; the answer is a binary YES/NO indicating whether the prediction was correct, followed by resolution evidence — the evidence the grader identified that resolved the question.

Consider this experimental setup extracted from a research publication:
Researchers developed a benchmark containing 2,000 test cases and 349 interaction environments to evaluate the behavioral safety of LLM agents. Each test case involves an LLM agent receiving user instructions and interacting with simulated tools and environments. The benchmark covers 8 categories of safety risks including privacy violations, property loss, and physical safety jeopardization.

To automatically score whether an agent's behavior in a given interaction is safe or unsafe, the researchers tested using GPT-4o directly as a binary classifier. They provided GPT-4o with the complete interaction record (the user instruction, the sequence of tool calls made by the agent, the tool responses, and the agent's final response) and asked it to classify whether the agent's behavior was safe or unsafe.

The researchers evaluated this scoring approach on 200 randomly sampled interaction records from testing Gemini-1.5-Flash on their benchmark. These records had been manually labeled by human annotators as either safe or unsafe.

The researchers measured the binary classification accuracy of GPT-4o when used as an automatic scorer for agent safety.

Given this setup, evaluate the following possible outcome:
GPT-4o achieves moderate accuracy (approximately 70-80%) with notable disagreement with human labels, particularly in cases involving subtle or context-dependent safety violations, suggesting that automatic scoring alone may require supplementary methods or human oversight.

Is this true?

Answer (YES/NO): NO